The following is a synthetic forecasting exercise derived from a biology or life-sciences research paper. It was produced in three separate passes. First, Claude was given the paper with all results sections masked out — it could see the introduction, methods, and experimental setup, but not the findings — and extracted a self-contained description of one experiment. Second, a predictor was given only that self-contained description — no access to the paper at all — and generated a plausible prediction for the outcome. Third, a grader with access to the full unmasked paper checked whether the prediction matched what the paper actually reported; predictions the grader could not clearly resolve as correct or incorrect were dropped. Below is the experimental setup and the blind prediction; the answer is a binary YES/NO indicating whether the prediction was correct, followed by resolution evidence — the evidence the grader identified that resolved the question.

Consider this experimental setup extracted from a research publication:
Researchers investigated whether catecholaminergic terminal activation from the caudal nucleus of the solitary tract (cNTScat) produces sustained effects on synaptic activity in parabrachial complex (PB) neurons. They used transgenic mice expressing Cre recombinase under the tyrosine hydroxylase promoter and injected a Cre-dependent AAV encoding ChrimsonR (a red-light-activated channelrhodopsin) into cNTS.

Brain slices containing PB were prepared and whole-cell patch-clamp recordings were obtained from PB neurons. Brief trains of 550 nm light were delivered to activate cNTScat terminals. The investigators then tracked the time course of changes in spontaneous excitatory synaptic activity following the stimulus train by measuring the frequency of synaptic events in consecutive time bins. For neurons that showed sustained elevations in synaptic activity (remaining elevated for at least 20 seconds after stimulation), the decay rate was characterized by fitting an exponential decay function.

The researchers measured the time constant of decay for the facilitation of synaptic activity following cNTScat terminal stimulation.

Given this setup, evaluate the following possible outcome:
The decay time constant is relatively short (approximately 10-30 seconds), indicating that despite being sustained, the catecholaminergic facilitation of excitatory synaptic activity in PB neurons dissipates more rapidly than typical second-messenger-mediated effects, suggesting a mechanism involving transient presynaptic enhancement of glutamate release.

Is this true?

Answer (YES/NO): NO